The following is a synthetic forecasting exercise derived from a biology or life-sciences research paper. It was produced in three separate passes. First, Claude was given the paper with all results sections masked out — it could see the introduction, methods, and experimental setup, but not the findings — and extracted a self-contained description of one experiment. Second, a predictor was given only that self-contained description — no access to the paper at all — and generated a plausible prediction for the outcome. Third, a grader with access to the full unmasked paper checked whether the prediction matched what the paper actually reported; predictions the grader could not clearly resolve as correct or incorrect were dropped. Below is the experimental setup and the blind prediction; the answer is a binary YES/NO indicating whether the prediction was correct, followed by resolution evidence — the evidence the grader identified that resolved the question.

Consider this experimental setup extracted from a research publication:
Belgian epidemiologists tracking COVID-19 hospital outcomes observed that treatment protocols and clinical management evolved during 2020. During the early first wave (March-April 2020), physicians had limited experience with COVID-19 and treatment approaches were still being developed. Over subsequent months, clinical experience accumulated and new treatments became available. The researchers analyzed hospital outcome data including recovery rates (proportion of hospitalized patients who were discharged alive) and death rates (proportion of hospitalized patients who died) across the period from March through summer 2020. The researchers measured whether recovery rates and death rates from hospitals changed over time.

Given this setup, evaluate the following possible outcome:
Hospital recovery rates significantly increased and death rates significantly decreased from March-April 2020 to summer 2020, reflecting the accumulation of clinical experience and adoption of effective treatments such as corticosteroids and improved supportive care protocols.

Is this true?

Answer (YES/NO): YES